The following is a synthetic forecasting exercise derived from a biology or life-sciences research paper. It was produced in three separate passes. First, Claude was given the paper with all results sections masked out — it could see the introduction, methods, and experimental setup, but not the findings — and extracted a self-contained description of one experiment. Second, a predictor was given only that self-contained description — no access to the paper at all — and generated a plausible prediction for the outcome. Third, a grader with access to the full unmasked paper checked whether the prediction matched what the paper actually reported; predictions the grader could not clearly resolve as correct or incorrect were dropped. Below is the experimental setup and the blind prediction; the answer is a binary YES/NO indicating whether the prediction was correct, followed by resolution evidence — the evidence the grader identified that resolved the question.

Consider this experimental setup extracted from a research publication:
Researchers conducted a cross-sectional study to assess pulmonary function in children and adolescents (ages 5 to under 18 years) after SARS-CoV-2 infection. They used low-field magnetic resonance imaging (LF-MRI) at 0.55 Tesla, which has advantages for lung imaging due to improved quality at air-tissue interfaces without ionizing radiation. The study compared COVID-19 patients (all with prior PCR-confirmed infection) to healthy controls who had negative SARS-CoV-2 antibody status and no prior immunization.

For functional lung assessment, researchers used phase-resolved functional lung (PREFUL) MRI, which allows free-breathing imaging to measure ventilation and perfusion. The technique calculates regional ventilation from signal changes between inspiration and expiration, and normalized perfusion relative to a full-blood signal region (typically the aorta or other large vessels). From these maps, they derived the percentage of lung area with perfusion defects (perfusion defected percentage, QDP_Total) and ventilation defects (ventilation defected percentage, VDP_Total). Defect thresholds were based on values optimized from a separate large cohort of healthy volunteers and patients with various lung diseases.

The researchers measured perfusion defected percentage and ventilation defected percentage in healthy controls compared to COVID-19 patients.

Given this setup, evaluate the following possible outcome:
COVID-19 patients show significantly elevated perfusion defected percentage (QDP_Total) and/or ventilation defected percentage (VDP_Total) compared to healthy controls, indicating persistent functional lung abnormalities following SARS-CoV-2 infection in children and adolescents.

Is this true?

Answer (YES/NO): YES